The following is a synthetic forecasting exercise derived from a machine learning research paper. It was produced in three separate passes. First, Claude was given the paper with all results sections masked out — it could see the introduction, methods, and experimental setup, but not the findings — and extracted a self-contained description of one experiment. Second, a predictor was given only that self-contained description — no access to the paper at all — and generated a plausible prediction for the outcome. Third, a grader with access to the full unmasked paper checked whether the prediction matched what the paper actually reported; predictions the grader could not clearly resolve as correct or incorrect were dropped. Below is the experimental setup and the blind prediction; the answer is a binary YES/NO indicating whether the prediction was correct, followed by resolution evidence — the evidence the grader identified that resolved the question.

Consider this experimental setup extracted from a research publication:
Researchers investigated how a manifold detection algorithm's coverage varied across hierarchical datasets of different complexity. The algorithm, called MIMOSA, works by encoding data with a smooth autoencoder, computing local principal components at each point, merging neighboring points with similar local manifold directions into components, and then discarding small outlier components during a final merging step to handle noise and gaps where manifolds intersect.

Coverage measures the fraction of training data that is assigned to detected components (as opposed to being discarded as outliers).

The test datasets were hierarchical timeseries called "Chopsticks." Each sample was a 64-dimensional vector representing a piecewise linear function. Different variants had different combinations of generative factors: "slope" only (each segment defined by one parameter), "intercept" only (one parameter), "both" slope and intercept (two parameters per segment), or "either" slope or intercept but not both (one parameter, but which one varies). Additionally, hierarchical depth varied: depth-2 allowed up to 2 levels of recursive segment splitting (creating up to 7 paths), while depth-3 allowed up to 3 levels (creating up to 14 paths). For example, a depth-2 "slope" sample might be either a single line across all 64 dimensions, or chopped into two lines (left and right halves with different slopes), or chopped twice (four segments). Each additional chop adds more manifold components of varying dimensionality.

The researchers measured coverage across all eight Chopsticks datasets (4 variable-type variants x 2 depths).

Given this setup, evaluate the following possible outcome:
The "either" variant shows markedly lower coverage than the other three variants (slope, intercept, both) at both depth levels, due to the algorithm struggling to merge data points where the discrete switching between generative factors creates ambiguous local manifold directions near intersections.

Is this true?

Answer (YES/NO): NO